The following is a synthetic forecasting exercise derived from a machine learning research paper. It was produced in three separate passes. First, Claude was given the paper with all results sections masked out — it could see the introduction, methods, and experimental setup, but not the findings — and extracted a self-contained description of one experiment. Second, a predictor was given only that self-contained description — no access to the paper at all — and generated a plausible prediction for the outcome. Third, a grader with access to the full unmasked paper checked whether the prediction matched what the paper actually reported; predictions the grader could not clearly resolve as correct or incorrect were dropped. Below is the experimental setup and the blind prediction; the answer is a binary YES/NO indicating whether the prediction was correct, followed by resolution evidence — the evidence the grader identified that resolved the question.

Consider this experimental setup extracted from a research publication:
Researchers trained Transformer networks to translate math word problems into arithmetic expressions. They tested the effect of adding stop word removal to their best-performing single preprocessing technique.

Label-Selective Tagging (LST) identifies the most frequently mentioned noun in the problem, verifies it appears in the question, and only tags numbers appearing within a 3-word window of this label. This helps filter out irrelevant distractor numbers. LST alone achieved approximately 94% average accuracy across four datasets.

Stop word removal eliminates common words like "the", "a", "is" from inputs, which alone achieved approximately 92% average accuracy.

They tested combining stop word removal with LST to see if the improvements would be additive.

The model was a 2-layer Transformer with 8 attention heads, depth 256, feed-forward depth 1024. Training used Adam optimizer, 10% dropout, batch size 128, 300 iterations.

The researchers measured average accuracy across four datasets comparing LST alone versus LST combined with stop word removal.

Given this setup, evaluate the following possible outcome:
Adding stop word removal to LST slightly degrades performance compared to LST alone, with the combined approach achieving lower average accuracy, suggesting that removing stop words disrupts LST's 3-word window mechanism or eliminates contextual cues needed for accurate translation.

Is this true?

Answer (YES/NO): YES